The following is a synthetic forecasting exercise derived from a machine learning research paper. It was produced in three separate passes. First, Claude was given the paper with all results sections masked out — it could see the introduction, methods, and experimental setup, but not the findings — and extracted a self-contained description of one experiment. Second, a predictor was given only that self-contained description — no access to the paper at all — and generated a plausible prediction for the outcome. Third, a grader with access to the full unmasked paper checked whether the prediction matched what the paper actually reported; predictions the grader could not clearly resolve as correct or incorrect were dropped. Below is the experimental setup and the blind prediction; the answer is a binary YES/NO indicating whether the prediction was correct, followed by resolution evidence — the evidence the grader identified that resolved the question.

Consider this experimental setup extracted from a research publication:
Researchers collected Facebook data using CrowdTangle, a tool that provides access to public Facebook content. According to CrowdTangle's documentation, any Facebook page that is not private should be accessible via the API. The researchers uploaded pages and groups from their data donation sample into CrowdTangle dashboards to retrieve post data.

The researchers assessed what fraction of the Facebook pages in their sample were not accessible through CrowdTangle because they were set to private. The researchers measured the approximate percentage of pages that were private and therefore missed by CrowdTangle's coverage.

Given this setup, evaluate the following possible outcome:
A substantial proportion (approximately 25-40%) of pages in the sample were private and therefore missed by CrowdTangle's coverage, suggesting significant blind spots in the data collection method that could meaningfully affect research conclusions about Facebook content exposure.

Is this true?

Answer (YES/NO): NO